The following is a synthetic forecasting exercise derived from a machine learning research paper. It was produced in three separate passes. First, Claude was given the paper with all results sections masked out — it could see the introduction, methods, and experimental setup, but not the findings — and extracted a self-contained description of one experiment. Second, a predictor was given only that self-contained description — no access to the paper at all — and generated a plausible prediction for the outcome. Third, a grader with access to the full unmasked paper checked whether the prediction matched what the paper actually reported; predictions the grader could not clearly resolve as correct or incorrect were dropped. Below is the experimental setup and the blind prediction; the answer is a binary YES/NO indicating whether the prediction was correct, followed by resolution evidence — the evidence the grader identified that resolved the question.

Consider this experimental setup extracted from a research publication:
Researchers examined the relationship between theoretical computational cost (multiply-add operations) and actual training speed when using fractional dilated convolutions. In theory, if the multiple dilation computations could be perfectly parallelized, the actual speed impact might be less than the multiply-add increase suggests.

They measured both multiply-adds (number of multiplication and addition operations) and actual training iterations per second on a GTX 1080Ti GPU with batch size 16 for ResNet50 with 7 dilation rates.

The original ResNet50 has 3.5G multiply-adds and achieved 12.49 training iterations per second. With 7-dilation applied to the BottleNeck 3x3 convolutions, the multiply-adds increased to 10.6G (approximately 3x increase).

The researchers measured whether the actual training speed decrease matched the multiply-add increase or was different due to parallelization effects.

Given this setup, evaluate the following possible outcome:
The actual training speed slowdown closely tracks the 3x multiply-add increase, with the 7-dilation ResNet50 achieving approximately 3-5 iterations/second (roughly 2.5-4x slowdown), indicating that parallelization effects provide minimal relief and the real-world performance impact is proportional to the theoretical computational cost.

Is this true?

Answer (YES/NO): YES